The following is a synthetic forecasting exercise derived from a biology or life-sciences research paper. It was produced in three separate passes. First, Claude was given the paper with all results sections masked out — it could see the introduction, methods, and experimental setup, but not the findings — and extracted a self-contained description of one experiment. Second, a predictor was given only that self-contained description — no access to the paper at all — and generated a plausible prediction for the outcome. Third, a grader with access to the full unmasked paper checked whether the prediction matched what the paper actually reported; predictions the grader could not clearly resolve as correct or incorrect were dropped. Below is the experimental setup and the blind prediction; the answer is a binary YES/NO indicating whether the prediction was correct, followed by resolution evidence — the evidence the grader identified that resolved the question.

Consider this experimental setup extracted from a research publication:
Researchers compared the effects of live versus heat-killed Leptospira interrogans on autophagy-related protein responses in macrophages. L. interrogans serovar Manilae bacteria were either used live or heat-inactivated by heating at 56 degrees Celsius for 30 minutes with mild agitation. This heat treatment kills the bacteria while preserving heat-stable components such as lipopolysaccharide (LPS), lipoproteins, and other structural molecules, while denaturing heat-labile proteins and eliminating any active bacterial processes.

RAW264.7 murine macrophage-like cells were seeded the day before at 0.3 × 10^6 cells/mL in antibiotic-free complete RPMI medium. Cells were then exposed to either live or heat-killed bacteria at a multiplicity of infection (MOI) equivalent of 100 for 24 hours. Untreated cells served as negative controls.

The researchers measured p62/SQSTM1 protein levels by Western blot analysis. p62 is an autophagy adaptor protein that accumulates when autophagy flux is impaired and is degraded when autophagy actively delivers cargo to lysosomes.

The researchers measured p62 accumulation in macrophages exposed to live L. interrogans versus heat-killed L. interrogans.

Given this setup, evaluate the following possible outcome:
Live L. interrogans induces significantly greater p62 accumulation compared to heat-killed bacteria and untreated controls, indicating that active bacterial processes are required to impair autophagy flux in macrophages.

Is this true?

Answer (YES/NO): NO